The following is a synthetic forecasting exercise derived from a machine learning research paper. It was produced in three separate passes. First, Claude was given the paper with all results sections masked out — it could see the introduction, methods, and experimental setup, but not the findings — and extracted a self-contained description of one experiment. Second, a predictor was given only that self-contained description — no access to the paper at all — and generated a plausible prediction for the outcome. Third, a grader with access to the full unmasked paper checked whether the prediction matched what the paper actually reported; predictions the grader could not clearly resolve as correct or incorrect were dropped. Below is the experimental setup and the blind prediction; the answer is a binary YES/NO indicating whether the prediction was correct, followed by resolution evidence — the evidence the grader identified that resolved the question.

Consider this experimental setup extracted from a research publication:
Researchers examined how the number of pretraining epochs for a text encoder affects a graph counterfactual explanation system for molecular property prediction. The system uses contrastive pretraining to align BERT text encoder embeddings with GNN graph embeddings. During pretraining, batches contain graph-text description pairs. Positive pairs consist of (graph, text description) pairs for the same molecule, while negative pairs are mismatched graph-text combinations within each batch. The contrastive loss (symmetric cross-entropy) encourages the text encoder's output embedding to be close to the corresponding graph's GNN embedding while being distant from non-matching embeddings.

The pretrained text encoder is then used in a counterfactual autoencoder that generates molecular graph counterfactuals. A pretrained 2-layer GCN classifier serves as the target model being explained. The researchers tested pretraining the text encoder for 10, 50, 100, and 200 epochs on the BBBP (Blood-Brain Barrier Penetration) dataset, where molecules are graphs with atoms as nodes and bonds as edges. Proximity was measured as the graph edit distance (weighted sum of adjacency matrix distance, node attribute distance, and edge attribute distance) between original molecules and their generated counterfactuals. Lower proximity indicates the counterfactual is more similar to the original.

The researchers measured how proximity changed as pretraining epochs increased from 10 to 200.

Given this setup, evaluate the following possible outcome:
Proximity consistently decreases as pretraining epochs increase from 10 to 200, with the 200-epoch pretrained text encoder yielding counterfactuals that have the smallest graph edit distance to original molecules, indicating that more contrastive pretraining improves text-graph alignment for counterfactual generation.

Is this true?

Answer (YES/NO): NO